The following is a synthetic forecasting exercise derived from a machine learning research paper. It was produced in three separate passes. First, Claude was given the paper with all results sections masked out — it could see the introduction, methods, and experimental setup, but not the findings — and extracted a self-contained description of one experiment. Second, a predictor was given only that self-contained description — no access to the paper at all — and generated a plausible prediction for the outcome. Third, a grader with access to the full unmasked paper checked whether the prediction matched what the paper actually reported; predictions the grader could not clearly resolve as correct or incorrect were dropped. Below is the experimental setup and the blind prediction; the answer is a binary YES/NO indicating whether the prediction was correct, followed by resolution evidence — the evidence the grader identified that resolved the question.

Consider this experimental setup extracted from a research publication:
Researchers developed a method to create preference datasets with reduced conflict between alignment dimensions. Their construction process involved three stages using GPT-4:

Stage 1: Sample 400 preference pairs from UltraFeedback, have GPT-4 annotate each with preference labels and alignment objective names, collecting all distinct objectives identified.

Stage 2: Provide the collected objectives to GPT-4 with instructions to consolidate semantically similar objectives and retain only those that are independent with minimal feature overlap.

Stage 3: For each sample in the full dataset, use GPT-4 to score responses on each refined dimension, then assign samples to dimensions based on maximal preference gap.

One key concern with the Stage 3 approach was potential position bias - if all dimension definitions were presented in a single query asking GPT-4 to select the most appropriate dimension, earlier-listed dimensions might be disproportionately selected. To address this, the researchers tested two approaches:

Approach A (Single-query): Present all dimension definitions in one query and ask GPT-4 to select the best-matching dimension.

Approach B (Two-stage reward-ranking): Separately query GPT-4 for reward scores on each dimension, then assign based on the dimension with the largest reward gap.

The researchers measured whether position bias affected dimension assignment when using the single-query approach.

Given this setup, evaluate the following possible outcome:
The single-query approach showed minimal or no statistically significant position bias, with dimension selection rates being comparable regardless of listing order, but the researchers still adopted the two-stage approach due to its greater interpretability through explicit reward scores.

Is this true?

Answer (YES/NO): NO